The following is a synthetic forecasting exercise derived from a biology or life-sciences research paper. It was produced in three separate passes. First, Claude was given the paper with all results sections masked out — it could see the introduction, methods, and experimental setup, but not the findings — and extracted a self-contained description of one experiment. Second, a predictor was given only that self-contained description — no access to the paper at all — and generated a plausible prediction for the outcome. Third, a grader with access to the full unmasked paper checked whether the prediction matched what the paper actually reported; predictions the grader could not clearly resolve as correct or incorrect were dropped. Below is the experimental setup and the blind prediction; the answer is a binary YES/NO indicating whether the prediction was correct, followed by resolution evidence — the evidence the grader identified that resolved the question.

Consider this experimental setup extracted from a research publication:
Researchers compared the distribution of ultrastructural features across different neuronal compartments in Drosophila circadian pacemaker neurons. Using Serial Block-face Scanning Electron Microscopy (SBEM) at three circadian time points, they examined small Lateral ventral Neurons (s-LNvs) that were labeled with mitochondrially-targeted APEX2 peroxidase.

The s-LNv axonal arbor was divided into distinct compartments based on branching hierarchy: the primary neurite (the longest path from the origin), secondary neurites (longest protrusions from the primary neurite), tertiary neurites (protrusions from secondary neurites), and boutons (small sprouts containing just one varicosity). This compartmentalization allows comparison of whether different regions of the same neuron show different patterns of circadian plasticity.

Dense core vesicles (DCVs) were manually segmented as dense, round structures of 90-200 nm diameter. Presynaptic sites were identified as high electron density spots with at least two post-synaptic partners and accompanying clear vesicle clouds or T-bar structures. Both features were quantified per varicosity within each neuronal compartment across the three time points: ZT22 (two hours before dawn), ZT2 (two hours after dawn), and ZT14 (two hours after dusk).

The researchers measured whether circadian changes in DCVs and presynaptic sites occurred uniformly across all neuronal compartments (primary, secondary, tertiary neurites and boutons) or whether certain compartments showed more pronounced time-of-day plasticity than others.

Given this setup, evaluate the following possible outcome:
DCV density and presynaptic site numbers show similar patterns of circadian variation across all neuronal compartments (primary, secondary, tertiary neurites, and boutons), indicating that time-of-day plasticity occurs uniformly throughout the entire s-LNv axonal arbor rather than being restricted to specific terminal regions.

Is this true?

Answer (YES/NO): NO